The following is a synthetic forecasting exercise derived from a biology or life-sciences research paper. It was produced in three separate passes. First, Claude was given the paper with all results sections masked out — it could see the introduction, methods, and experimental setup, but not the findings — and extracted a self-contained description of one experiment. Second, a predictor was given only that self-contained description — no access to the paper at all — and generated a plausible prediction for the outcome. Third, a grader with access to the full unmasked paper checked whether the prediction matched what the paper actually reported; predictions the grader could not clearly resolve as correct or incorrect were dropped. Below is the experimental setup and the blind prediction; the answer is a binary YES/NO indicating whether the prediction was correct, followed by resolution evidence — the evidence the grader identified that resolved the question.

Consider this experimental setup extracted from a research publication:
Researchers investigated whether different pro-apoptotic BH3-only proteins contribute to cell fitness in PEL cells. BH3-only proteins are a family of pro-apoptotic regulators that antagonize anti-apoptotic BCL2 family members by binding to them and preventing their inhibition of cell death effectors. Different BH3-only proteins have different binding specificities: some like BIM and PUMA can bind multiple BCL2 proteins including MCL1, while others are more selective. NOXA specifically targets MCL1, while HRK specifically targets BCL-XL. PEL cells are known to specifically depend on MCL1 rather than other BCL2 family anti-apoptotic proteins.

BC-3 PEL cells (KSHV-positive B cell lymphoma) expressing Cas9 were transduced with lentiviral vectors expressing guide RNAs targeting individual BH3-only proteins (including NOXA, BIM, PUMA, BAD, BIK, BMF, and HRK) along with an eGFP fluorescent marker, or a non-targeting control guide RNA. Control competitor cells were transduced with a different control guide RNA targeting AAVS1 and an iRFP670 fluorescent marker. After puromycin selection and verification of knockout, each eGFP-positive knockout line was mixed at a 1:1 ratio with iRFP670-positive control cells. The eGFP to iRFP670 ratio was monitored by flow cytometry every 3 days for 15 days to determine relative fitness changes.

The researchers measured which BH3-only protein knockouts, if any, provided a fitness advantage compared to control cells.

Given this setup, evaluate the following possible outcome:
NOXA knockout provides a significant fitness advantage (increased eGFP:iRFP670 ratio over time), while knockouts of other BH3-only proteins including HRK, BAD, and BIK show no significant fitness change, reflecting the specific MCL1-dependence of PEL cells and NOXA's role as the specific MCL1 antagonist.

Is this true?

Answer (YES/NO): NO